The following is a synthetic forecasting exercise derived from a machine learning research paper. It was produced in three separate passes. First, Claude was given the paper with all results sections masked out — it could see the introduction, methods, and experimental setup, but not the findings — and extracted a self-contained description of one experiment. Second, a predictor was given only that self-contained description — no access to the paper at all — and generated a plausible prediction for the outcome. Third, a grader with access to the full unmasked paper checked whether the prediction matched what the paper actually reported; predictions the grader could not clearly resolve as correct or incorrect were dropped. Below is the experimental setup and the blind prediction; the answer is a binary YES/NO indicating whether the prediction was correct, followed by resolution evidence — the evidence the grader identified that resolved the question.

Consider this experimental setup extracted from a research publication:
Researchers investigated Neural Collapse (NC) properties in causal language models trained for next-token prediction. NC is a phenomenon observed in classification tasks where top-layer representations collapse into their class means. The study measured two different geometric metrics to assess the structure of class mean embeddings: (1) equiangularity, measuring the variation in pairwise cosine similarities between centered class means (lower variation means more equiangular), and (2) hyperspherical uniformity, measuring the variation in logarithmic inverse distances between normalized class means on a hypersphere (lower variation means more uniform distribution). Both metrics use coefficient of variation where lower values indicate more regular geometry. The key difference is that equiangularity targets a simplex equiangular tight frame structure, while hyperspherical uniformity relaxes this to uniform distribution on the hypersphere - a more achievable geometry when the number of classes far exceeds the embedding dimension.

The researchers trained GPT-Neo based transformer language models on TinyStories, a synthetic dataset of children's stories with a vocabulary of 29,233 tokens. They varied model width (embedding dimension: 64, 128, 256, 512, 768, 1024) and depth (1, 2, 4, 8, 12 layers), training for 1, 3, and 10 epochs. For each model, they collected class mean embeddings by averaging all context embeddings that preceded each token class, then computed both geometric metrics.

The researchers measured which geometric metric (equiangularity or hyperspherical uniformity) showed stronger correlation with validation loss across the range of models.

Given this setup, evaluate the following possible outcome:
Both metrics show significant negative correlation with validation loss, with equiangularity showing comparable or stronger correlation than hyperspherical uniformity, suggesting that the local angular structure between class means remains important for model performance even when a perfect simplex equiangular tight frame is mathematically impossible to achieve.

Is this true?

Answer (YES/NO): NO